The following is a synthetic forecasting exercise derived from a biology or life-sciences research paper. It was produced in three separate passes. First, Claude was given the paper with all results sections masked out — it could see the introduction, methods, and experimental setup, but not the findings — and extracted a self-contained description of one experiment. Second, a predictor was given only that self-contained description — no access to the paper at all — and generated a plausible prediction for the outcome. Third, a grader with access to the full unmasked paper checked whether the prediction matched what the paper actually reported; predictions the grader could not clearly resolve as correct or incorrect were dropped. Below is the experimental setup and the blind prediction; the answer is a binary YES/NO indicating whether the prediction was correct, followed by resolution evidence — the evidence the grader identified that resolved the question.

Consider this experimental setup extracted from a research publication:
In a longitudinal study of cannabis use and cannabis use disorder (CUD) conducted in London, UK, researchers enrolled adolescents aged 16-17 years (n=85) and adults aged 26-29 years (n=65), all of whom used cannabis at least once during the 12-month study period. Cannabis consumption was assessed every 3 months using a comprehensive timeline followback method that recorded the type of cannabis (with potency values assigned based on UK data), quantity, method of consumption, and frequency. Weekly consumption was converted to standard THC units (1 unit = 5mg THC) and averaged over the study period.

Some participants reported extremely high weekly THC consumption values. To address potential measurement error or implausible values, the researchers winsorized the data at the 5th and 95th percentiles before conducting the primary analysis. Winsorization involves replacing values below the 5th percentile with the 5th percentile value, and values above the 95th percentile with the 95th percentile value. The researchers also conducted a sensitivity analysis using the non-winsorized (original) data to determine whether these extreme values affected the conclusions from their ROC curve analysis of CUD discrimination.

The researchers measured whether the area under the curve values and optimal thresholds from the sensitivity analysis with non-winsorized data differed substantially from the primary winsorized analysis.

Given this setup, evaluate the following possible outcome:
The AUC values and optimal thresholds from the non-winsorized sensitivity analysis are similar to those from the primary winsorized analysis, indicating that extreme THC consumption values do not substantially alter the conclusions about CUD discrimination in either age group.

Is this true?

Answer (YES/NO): YES